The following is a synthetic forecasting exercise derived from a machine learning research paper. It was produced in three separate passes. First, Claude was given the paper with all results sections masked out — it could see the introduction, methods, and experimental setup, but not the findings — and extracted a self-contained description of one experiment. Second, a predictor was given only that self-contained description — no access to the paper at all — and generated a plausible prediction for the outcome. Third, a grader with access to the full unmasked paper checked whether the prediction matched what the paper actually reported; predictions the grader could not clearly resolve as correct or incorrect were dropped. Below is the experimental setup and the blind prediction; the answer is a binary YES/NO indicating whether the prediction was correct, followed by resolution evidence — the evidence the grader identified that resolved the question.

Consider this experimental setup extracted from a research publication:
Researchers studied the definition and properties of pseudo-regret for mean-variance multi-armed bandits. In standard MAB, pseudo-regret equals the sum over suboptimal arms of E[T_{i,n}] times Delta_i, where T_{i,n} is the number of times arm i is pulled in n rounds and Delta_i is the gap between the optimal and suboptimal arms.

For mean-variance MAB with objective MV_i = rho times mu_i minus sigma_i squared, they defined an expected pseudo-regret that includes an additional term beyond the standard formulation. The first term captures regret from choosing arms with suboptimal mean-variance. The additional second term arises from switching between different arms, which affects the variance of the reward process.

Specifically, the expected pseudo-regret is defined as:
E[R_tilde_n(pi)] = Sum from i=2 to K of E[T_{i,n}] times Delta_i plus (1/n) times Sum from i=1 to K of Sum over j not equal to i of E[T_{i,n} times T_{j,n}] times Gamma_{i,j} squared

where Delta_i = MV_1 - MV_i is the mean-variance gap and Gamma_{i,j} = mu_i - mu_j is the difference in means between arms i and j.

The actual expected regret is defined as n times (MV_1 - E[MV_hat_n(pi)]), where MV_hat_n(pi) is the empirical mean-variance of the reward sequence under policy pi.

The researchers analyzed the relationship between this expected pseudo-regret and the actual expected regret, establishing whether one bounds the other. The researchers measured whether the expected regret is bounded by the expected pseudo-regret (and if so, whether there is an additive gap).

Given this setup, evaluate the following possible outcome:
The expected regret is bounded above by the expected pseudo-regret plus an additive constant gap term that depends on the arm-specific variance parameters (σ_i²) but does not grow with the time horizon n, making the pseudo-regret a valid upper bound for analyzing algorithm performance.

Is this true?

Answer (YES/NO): YES